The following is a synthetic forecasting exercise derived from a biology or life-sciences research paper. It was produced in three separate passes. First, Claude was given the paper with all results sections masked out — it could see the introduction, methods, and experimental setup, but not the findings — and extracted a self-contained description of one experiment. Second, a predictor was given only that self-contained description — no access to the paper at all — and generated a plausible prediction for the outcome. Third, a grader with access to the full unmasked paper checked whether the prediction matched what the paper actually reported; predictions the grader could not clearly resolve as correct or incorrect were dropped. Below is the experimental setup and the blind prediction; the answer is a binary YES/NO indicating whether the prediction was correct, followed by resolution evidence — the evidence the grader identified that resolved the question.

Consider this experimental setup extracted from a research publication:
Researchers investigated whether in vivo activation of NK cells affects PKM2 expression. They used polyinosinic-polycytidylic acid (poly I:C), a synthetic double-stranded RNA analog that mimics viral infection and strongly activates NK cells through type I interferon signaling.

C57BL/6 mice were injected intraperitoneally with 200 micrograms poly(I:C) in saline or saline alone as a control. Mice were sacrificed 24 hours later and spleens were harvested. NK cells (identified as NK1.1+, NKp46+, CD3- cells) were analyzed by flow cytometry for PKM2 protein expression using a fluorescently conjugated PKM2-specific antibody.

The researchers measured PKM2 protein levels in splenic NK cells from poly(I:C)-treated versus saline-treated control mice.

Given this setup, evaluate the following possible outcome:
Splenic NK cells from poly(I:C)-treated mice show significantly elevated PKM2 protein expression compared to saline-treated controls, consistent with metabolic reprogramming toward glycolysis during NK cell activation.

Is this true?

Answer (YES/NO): YES